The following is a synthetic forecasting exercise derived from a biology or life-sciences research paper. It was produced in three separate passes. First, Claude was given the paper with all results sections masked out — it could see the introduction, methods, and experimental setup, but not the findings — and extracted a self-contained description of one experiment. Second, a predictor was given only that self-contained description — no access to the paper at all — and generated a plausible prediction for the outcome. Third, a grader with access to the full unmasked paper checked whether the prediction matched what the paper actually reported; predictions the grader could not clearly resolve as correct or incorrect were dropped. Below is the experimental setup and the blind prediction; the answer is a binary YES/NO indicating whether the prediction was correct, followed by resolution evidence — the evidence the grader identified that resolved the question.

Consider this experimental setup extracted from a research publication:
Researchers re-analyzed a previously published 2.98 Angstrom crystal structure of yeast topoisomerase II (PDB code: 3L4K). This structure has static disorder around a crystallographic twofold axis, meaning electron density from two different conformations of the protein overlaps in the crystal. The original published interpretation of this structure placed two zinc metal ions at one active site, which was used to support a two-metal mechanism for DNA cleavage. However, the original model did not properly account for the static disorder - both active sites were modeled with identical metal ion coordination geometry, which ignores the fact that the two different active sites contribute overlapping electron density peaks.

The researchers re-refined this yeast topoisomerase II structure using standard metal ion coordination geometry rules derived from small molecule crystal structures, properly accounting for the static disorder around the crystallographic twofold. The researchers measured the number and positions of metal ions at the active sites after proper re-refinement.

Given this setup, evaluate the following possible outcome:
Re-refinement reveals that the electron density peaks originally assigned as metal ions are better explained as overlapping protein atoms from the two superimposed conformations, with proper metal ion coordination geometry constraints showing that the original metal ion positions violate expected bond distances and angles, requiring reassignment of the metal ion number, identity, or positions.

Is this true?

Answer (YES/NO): NO